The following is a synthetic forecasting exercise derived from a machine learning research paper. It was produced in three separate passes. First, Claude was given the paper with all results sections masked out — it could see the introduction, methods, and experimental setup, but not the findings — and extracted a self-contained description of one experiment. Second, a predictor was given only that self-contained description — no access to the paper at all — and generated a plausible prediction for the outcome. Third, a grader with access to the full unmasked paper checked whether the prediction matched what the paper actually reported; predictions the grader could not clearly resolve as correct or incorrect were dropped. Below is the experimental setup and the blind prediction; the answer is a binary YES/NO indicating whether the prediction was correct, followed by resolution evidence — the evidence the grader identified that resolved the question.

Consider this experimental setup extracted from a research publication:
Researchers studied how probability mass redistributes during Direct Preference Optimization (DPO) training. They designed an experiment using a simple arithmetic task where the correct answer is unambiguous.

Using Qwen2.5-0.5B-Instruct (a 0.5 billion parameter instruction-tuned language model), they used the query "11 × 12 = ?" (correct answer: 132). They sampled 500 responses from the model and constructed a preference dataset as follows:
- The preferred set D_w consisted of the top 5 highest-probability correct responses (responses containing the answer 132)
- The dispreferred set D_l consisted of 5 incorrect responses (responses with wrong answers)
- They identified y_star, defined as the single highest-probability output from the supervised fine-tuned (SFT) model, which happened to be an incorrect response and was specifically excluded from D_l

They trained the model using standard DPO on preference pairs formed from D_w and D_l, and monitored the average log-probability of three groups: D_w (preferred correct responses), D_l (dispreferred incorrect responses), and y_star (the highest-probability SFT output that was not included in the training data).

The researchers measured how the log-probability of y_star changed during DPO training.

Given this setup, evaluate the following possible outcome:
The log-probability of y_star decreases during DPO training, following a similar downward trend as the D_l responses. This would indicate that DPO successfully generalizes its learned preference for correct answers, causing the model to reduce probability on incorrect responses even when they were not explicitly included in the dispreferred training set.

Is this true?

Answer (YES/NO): NO